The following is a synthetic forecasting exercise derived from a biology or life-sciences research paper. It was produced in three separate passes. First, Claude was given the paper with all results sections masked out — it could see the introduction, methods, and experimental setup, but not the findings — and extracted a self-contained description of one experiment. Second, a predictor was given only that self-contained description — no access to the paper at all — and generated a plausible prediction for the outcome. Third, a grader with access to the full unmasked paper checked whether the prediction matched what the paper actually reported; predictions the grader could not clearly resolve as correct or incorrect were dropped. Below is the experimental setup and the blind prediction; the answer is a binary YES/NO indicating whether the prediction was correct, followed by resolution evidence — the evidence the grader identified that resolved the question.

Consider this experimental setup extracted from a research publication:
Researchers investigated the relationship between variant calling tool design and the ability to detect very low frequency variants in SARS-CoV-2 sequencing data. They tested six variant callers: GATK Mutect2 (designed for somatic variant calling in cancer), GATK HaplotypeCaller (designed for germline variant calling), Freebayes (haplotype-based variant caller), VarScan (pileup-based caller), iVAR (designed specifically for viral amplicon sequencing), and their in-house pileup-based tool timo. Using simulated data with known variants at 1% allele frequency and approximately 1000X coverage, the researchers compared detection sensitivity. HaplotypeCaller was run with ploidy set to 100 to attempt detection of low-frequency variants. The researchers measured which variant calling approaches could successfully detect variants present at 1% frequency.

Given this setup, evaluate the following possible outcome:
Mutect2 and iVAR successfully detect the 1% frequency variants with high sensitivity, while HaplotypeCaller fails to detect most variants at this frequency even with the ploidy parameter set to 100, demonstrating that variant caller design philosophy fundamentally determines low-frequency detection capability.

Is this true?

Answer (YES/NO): NO